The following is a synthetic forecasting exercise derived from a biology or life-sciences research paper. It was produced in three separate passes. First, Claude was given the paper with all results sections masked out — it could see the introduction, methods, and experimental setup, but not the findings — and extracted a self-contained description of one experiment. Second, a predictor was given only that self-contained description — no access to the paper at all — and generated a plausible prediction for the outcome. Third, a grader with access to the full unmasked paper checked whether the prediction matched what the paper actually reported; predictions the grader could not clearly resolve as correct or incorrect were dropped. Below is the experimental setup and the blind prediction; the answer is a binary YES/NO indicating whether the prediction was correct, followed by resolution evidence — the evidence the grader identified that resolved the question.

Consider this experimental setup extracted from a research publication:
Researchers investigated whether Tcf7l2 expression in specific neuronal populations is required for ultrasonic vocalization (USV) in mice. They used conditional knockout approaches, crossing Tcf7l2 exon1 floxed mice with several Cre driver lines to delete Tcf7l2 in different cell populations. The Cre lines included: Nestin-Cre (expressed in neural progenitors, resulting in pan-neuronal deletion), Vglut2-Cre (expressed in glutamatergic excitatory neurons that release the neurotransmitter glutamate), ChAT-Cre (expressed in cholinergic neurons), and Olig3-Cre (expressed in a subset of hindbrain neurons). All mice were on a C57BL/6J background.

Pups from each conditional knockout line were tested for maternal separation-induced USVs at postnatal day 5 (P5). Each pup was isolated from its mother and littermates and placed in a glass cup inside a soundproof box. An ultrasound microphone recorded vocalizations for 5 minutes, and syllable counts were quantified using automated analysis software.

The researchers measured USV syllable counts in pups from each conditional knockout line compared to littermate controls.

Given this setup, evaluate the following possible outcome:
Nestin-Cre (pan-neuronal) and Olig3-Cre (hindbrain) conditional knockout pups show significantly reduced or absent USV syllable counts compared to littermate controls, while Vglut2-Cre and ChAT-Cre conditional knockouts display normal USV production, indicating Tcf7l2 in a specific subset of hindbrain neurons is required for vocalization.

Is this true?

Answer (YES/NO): NO